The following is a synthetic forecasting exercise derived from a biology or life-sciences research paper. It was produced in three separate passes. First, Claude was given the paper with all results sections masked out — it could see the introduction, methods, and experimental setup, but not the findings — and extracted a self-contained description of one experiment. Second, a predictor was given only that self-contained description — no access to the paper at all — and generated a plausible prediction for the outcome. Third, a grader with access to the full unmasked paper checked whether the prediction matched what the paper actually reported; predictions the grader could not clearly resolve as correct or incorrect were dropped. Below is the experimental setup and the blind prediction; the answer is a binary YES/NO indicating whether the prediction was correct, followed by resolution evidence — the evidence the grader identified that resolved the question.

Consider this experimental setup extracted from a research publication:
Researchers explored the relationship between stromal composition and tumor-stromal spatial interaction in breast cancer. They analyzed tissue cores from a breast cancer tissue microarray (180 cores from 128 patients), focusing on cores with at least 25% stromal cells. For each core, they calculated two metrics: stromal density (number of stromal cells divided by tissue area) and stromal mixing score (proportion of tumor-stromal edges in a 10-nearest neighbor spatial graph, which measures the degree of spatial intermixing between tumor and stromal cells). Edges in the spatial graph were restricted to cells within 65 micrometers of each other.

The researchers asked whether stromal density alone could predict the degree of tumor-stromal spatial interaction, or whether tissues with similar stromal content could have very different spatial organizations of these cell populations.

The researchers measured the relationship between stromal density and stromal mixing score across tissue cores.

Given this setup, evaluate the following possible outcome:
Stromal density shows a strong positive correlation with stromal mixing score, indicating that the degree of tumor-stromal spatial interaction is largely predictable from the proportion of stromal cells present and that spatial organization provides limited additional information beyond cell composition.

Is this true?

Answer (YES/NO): NO